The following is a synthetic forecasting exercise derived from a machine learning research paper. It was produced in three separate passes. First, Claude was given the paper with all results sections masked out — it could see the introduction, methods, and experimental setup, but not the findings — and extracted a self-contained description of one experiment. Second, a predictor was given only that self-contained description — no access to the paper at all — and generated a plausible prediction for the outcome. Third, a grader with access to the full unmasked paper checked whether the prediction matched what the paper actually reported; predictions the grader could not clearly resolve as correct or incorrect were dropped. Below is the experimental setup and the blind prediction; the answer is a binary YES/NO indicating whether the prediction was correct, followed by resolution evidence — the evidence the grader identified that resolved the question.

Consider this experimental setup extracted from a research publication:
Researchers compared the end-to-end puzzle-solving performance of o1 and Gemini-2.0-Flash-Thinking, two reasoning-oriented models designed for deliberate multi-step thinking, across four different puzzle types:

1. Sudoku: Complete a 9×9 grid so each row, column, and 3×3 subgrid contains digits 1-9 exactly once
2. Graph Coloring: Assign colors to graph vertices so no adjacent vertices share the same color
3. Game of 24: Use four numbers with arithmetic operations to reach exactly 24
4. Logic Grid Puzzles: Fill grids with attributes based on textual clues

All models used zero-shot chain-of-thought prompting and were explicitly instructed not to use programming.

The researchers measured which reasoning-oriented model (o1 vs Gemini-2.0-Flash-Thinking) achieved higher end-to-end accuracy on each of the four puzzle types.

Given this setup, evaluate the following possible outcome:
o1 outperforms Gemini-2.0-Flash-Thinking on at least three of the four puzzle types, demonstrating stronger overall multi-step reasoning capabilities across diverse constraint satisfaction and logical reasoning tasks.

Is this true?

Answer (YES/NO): NO